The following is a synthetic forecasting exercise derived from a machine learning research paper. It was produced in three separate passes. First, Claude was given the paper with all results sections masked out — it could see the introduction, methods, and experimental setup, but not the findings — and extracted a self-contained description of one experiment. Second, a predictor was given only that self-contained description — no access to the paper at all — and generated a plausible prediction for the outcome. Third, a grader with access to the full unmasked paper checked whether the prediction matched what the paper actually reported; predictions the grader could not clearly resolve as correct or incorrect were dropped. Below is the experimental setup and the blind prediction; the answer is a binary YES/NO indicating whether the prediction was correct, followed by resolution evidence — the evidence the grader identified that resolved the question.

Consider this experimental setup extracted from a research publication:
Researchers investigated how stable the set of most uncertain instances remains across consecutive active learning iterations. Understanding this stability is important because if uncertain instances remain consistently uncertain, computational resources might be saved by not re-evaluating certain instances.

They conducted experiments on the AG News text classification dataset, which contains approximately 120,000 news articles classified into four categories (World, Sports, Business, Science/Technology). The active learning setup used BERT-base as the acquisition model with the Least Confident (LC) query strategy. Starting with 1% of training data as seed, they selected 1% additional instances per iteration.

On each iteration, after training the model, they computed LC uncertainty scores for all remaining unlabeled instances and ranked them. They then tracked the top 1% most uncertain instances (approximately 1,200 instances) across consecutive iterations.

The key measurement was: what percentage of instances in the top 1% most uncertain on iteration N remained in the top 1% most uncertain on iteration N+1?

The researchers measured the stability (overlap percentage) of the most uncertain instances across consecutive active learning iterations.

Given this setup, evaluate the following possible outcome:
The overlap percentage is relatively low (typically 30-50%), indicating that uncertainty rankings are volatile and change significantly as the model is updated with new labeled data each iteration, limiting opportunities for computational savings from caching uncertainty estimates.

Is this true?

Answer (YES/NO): NO